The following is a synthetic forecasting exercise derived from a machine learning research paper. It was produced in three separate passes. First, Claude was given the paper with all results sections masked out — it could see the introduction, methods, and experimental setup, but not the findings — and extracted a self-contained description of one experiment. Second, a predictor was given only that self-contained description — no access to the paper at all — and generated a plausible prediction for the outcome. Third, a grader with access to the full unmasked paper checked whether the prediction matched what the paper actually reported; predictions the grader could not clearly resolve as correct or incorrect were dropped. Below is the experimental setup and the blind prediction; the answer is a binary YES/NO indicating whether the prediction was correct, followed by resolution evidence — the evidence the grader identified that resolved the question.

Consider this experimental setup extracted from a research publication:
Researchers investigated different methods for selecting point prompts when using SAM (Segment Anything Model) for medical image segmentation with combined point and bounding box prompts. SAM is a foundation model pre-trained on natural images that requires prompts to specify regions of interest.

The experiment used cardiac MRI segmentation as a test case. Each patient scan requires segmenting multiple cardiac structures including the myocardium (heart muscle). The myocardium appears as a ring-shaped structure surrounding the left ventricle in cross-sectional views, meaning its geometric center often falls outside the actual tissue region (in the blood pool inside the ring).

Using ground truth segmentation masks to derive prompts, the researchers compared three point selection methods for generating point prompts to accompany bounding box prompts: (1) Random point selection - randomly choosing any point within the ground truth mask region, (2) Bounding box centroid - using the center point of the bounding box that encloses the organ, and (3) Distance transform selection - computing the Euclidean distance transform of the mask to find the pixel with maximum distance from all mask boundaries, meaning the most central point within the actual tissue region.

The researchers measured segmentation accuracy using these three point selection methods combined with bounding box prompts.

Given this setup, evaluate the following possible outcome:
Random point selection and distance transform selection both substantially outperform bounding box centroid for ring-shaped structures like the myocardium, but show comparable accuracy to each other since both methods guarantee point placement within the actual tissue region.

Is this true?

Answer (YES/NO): NO